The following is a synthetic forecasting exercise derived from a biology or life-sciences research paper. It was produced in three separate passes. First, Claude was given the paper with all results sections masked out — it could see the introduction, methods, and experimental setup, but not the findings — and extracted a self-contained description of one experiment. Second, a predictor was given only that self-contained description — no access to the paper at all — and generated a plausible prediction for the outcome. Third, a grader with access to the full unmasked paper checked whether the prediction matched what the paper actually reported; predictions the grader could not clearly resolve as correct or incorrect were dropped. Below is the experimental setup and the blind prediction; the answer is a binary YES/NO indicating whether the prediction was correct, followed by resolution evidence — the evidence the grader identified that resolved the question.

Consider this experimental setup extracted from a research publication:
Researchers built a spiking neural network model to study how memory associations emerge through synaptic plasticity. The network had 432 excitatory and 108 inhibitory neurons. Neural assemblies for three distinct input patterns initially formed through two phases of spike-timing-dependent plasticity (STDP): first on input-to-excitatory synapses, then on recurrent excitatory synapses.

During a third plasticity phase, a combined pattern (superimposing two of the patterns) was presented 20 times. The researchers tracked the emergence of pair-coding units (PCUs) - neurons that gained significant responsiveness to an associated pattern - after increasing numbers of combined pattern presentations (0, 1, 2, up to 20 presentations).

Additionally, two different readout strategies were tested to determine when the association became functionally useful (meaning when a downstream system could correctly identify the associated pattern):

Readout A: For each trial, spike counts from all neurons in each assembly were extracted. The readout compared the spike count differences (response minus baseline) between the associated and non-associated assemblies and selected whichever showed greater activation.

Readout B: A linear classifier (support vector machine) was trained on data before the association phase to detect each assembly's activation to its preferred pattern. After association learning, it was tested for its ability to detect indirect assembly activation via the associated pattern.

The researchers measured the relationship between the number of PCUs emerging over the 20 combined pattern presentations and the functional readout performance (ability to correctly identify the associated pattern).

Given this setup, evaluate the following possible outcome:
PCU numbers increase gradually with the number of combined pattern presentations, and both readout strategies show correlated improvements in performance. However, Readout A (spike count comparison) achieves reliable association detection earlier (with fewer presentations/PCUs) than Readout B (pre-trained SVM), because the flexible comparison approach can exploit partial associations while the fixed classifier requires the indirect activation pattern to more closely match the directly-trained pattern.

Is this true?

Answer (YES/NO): YES